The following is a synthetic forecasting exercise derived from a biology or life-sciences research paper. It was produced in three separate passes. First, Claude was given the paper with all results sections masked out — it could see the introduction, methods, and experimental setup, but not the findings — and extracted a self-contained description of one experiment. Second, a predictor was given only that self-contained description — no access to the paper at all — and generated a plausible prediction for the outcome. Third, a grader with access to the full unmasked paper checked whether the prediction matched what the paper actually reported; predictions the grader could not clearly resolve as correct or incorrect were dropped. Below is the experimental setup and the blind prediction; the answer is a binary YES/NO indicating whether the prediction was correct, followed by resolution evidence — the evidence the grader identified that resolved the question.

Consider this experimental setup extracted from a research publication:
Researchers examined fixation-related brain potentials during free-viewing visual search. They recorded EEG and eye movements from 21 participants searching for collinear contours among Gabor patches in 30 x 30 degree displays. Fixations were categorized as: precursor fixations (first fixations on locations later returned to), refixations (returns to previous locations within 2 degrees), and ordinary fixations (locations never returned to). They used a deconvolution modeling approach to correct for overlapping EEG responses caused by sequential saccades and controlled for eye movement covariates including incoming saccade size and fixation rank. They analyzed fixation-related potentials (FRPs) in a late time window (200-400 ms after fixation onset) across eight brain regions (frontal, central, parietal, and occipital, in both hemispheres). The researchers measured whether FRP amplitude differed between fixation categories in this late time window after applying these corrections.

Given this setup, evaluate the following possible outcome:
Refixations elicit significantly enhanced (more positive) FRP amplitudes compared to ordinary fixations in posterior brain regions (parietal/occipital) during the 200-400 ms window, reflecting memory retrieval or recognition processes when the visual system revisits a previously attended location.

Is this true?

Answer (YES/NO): NO